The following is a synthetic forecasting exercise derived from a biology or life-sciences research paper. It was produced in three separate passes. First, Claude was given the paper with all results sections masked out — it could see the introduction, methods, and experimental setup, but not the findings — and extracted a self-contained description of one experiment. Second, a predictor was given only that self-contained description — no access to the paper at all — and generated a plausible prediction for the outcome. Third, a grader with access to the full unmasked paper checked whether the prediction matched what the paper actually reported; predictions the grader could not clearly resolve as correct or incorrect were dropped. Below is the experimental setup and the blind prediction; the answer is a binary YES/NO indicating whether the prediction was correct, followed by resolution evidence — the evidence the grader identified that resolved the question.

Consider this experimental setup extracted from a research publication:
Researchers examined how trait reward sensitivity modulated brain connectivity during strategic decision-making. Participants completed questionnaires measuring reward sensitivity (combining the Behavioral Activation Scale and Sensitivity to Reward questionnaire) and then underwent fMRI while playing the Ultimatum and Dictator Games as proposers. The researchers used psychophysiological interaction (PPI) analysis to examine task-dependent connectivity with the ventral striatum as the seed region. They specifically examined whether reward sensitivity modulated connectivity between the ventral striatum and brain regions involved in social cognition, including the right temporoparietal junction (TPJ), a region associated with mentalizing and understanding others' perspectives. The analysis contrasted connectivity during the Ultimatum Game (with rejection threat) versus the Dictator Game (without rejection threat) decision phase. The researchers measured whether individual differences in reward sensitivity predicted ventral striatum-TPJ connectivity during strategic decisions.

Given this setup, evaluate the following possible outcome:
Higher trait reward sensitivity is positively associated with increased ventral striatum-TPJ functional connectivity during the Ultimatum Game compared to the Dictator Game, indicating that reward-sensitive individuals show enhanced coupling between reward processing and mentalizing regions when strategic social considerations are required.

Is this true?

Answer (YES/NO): NO